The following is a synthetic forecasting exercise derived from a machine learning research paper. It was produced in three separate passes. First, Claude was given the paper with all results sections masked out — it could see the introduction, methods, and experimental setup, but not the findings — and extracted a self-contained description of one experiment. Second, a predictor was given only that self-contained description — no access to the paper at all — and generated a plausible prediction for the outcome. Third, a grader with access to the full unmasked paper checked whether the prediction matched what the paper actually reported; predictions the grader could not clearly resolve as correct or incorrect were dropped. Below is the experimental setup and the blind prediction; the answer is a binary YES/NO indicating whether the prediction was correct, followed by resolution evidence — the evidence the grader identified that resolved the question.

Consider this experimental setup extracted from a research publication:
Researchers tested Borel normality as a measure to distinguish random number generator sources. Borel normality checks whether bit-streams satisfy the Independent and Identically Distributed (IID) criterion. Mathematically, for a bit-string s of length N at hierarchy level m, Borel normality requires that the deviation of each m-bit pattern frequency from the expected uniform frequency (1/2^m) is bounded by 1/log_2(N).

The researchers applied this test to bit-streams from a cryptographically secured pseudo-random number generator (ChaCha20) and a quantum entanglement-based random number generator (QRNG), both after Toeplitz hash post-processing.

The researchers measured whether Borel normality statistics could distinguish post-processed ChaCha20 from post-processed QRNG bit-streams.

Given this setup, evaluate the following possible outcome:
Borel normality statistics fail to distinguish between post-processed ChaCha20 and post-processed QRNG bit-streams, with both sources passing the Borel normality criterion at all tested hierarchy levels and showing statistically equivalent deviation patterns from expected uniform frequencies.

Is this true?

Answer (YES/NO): YES